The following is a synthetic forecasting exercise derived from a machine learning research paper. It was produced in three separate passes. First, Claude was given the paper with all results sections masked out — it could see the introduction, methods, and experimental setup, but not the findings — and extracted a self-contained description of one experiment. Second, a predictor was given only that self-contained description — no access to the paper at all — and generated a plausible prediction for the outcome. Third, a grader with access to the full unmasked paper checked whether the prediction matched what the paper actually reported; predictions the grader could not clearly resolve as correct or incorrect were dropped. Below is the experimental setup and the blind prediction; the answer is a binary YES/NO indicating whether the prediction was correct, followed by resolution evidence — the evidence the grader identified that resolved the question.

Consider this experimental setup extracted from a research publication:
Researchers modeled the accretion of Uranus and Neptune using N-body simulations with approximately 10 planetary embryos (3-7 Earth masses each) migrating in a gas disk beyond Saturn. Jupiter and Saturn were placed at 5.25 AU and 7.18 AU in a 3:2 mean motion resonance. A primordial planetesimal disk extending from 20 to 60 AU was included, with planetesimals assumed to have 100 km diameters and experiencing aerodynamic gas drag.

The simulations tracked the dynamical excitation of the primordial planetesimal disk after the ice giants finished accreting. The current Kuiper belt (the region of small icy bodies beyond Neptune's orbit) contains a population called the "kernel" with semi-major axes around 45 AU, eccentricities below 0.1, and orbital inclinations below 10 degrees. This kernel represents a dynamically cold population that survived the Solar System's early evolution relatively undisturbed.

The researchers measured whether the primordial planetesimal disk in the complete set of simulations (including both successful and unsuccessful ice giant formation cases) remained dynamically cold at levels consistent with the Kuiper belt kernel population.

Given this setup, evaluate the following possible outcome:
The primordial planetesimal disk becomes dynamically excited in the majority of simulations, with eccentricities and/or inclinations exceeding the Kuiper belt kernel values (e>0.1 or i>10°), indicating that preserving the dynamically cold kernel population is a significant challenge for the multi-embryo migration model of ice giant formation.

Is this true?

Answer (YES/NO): NO